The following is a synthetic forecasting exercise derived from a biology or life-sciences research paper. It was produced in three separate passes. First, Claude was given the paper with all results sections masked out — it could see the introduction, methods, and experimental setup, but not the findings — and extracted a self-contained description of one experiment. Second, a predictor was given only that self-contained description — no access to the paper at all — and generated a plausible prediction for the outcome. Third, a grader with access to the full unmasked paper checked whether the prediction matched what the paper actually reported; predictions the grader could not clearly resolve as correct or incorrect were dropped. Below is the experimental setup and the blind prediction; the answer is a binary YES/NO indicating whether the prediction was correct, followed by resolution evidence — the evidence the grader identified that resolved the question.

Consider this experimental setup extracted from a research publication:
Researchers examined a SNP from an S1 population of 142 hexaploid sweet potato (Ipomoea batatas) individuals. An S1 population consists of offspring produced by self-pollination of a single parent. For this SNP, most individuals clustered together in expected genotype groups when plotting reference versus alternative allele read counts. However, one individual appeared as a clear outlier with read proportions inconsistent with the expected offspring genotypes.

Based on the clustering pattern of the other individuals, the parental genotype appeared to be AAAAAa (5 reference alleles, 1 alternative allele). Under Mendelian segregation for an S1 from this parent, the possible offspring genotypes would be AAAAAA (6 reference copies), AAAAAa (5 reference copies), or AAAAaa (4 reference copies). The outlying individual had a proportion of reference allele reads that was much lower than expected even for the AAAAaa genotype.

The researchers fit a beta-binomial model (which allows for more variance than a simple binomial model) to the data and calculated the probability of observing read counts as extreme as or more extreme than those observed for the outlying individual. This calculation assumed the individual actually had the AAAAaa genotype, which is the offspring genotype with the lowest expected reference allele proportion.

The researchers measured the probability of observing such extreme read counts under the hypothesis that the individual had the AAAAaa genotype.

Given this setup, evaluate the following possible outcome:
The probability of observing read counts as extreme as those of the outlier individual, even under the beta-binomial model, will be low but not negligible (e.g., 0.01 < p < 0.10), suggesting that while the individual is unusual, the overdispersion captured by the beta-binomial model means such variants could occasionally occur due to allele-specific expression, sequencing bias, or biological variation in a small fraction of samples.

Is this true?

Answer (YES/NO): NO